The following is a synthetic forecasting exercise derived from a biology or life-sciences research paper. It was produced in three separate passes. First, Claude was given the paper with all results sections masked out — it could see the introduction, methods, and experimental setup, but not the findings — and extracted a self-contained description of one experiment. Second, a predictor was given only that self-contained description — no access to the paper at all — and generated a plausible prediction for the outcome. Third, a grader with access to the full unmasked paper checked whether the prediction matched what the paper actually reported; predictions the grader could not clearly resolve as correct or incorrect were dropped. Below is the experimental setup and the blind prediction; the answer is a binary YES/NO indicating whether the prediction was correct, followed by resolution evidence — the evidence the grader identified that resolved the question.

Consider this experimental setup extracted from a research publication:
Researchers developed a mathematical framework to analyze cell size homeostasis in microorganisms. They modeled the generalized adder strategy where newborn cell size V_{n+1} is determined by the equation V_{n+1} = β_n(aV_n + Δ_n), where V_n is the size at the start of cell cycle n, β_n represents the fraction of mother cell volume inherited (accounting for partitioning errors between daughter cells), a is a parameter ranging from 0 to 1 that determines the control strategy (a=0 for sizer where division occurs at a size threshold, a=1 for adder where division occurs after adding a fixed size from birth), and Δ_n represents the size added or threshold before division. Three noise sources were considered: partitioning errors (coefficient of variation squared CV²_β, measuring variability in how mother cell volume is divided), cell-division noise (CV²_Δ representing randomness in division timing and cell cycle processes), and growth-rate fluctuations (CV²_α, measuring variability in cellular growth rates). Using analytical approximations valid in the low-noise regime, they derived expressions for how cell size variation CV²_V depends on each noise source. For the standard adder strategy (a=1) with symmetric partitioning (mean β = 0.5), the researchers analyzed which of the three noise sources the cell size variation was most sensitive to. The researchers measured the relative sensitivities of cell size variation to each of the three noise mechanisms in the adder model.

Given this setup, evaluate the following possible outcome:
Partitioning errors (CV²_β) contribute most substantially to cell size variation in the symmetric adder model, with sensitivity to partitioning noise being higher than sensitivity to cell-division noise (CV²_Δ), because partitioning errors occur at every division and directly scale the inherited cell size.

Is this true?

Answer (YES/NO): YES